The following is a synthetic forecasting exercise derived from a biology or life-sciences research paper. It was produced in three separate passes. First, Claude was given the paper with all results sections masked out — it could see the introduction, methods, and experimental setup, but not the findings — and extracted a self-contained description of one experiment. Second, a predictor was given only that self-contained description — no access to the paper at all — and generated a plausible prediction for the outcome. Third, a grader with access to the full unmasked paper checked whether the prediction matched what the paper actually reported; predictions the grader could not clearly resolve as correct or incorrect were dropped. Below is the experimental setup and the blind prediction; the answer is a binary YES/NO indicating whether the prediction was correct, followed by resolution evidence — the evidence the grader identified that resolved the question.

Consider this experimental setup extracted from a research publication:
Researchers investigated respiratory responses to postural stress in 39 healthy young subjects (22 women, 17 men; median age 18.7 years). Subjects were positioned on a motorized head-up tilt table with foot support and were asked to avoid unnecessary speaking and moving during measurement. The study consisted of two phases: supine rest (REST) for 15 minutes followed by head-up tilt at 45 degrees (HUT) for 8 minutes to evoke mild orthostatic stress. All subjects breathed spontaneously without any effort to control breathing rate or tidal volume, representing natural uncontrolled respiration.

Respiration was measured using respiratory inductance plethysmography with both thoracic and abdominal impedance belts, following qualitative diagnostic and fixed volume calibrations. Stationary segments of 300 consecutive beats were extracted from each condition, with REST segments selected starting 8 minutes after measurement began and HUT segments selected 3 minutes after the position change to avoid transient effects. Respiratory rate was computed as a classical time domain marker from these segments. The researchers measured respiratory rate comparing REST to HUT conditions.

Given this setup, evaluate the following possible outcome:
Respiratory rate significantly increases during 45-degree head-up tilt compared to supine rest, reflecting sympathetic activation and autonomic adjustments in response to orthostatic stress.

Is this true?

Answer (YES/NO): NO